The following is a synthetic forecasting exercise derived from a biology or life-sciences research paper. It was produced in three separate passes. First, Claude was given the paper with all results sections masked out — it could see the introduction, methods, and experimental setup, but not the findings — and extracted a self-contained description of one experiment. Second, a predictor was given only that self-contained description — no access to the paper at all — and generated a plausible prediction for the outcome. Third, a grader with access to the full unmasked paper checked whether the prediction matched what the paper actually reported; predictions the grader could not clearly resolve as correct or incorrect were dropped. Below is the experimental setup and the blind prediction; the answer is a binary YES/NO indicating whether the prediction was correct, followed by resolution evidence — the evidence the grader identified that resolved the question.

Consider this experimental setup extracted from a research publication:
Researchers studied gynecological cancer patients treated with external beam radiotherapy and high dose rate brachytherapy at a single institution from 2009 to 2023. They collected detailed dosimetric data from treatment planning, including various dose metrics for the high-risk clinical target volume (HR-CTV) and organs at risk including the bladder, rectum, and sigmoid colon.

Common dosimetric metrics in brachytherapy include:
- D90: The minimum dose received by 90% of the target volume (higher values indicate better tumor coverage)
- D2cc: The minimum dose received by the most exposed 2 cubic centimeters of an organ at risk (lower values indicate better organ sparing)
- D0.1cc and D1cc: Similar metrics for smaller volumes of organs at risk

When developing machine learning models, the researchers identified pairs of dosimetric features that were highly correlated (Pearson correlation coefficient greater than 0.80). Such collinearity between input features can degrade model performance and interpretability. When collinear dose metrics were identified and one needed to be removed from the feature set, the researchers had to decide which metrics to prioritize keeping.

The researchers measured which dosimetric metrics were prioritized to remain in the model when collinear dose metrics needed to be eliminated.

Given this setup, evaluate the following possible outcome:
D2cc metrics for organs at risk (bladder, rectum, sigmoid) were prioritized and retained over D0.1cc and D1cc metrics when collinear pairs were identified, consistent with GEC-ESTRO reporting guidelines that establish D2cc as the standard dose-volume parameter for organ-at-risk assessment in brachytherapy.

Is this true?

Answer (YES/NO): YES